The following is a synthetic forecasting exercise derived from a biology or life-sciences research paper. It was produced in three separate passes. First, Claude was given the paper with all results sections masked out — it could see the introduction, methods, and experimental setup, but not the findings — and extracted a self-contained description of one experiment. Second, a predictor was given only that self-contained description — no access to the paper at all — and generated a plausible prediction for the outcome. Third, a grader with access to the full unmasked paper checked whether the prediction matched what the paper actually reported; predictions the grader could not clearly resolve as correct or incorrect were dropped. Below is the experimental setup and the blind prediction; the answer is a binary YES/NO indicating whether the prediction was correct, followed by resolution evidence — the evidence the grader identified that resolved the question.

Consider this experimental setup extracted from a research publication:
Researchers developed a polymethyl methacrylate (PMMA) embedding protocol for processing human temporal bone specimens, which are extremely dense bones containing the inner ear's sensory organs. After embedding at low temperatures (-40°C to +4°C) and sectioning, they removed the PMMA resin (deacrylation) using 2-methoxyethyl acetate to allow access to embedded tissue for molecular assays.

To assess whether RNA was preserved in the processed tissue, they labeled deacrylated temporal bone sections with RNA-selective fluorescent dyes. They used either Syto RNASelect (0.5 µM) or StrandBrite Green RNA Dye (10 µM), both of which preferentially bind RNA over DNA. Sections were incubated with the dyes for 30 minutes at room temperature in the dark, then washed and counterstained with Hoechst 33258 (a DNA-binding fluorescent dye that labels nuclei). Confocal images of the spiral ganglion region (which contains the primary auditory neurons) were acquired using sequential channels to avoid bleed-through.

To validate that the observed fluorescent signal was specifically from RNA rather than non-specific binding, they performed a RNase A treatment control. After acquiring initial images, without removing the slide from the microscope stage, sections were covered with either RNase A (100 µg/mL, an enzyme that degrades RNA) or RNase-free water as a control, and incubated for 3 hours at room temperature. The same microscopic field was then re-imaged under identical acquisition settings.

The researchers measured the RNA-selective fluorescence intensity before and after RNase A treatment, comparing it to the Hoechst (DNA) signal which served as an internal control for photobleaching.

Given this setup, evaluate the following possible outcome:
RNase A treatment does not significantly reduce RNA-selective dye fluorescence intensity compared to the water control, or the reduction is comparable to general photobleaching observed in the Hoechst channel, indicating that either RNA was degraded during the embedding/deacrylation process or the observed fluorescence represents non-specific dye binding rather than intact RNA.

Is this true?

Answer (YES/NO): NO